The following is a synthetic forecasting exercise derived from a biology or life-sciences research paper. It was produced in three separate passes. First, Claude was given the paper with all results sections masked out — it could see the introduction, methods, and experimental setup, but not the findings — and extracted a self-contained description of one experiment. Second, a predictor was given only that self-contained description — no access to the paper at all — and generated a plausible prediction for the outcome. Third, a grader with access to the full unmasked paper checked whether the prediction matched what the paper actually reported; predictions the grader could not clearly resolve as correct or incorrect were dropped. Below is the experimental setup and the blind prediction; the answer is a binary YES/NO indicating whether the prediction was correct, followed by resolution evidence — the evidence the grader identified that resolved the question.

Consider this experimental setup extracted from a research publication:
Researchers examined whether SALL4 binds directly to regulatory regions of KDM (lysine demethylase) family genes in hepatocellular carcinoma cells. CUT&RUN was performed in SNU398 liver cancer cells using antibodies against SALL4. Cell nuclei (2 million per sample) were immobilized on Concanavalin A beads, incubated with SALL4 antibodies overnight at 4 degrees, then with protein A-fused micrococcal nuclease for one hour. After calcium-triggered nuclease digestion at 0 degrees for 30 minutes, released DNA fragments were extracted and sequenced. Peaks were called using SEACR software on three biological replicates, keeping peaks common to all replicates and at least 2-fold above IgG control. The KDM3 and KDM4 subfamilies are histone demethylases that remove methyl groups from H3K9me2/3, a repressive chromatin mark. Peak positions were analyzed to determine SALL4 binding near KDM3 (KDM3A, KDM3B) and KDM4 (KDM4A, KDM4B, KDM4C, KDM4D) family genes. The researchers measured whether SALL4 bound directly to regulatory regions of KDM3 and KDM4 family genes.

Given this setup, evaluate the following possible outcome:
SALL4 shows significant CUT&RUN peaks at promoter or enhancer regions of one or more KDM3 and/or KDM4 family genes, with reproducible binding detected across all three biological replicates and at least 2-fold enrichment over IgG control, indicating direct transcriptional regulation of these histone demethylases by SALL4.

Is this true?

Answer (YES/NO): YES